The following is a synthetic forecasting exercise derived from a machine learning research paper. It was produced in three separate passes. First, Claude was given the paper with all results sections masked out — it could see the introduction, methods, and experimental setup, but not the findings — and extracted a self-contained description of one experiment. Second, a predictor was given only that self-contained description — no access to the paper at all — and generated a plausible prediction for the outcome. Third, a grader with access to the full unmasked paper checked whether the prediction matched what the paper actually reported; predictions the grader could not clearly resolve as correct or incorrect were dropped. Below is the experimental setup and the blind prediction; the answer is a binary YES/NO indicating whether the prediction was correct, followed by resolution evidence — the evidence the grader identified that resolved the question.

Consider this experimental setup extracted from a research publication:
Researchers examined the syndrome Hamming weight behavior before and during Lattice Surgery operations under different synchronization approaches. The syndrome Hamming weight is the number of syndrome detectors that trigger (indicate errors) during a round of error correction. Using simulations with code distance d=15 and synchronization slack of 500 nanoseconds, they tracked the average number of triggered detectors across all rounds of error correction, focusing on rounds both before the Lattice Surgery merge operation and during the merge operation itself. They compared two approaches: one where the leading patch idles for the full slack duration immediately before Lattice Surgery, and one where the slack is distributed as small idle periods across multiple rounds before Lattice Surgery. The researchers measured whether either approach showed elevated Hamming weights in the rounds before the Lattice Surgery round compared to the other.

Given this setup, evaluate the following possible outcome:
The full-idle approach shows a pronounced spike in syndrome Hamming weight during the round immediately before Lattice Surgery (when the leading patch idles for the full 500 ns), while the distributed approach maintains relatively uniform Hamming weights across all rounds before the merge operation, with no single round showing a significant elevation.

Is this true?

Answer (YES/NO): NO